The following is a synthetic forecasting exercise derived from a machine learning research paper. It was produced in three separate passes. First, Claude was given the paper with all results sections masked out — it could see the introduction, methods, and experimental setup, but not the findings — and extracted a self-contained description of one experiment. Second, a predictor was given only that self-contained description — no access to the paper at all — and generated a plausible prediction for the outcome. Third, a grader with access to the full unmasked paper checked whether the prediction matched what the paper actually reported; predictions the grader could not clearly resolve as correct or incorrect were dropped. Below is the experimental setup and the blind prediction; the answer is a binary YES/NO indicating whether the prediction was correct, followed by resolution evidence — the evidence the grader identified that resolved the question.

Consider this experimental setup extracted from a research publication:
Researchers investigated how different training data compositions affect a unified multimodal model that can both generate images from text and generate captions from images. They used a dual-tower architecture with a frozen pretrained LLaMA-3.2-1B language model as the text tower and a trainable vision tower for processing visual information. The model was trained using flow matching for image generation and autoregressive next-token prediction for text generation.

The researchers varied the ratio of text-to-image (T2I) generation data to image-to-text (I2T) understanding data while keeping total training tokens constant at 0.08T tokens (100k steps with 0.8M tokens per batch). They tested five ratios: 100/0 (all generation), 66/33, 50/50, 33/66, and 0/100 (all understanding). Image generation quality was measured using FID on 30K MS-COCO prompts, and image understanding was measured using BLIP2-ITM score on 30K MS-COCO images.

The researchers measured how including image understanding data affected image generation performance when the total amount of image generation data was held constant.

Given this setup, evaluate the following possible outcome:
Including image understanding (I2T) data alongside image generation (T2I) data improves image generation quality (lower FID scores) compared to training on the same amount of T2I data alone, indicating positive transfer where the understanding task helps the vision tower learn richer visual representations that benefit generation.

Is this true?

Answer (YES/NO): YES